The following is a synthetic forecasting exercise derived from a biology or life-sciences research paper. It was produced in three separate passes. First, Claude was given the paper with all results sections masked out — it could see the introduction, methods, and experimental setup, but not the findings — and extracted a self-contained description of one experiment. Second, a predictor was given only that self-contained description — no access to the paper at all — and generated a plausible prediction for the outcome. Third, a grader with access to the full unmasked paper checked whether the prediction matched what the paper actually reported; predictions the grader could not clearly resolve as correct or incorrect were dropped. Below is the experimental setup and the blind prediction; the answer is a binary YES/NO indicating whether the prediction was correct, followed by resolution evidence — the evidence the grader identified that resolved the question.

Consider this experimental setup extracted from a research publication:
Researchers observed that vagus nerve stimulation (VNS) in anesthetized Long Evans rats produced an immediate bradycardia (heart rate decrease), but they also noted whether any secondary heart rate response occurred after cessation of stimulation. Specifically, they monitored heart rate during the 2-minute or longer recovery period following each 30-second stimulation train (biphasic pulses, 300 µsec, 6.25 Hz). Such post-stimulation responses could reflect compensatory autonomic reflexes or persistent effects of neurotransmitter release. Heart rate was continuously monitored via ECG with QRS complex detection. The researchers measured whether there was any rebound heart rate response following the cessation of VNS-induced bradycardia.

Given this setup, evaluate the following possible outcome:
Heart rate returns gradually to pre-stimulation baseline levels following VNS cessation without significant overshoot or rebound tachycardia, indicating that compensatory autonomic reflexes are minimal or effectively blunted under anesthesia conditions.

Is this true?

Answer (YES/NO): NO